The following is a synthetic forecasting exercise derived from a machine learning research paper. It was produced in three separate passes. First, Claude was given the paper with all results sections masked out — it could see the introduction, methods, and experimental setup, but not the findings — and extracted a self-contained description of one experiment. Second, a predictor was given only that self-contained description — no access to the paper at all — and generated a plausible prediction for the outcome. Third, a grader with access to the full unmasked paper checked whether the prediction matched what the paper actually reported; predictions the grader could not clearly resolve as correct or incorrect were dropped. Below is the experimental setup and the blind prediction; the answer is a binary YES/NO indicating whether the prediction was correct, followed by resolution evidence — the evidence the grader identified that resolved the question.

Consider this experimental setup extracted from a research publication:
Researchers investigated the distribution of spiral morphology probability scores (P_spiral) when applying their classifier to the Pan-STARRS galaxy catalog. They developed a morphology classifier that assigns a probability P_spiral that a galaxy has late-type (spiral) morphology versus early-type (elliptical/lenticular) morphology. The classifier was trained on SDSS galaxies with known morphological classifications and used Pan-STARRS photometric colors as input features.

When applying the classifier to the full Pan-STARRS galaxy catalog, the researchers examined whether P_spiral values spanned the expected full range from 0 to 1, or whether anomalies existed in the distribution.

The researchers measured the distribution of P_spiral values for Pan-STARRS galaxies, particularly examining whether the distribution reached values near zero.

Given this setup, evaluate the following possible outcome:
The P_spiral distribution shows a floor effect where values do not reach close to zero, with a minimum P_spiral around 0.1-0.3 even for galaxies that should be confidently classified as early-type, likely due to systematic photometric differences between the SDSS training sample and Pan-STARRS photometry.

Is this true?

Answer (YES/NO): NO